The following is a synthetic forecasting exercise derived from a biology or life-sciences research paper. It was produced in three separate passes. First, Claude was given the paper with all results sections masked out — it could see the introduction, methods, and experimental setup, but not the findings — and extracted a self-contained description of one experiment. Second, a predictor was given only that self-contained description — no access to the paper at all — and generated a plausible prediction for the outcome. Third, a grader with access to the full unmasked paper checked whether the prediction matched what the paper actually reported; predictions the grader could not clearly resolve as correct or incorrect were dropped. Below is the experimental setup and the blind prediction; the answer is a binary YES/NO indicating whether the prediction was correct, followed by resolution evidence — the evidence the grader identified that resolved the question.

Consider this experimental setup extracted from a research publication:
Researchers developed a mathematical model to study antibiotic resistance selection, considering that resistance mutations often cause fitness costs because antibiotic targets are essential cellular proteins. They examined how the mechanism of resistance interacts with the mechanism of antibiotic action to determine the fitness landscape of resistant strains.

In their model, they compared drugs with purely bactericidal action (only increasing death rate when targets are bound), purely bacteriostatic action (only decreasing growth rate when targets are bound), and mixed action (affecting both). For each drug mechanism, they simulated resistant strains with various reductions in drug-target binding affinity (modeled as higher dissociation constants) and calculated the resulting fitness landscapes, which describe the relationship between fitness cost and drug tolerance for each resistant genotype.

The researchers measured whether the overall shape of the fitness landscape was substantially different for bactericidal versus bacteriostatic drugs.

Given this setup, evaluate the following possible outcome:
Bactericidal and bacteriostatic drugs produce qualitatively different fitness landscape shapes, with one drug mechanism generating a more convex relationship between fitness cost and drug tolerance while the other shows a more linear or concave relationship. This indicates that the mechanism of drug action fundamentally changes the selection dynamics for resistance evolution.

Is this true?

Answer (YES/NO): NO